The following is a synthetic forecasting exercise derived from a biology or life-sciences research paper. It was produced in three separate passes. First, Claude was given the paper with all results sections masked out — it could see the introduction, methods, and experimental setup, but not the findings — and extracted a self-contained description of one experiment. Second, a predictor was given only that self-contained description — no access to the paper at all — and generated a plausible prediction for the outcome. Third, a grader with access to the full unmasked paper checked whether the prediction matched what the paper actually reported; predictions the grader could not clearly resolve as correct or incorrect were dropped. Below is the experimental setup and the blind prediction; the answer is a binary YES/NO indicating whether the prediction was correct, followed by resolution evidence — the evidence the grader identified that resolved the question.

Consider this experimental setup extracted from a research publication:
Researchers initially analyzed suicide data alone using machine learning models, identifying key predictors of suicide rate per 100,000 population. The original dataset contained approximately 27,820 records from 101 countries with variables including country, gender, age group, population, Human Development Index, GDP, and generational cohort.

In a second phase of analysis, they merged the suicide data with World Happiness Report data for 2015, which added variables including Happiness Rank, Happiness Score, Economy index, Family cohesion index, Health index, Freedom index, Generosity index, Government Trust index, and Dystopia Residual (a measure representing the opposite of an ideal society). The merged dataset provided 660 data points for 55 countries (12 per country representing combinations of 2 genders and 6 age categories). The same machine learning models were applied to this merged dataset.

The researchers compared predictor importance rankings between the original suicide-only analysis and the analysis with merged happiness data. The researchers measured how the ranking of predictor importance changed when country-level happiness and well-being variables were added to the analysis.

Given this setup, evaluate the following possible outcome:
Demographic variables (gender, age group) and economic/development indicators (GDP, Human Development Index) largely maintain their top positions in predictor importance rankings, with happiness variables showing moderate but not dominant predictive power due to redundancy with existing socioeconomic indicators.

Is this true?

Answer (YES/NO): NO